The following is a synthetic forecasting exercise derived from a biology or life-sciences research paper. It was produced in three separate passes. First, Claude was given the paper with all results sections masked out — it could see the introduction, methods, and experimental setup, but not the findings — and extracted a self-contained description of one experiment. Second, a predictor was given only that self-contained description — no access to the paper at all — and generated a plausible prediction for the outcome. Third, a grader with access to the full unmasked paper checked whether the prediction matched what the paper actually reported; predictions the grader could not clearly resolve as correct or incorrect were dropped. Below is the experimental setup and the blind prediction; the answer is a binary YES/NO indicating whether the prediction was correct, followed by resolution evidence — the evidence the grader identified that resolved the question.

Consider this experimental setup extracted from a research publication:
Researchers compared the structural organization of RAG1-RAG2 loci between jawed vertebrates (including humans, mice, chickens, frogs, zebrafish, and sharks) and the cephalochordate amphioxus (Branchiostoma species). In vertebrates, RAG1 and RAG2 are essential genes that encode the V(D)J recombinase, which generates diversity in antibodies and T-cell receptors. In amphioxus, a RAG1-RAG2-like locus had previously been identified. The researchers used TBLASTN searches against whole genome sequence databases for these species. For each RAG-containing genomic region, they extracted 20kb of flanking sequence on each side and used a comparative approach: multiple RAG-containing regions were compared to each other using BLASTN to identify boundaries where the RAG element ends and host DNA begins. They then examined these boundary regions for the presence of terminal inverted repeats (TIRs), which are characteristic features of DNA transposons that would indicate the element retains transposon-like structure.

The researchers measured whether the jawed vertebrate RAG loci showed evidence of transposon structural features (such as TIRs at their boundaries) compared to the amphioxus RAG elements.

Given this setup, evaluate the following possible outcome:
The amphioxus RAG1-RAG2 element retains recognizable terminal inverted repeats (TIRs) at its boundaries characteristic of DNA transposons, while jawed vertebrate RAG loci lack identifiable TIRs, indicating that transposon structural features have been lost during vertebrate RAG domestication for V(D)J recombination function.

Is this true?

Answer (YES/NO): YES